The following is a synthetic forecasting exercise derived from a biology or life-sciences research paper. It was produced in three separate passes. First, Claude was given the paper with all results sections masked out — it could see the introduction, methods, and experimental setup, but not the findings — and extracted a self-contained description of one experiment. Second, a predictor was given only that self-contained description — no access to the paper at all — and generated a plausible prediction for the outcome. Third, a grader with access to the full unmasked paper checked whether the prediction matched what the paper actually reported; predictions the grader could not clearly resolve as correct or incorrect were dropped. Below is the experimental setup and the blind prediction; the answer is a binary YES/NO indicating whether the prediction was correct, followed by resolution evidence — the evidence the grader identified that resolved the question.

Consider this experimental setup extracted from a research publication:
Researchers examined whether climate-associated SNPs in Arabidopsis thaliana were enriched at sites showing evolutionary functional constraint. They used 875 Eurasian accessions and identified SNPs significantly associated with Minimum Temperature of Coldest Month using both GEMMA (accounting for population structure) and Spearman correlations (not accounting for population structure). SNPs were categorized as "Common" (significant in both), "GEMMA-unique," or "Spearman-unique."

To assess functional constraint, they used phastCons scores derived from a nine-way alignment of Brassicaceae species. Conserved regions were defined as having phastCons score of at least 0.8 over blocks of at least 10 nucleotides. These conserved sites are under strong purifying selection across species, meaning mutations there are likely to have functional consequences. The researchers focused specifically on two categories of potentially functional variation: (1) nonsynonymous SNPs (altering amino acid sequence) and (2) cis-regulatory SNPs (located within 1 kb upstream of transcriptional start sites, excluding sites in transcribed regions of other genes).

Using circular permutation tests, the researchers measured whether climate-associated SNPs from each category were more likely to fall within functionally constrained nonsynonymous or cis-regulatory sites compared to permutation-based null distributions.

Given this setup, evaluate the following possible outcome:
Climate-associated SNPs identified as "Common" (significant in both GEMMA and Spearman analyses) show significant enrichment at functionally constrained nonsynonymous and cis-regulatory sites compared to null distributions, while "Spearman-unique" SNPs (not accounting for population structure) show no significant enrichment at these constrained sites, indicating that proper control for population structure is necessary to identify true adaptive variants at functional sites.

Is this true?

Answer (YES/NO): NO